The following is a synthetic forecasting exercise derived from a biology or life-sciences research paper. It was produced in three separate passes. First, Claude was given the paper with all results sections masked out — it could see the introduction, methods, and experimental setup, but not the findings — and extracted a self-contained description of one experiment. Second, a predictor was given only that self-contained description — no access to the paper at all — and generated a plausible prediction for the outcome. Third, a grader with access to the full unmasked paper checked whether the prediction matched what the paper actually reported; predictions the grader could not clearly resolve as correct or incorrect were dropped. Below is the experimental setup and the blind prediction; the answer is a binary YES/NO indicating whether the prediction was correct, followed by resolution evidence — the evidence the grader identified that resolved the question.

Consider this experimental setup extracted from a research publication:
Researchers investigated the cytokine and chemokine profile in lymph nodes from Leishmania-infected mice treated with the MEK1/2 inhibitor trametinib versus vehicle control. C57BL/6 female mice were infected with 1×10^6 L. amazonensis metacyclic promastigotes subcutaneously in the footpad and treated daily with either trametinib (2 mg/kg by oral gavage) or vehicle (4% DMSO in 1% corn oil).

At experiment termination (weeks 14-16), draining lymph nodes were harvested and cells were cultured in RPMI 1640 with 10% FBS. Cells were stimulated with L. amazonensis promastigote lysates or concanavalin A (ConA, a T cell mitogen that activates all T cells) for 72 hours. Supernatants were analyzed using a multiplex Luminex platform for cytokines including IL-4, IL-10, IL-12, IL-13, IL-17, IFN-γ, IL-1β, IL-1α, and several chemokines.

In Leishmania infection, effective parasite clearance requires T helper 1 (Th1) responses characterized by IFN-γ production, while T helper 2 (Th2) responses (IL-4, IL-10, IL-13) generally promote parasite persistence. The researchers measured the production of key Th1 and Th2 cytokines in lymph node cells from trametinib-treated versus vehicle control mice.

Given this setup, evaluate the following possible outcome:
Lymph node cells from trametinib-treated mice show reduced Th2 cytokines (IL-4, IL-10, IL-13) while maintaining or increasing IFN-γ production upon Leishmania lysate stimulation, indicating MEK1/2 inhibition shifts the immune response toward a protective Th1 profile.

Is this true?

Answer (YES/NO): NO